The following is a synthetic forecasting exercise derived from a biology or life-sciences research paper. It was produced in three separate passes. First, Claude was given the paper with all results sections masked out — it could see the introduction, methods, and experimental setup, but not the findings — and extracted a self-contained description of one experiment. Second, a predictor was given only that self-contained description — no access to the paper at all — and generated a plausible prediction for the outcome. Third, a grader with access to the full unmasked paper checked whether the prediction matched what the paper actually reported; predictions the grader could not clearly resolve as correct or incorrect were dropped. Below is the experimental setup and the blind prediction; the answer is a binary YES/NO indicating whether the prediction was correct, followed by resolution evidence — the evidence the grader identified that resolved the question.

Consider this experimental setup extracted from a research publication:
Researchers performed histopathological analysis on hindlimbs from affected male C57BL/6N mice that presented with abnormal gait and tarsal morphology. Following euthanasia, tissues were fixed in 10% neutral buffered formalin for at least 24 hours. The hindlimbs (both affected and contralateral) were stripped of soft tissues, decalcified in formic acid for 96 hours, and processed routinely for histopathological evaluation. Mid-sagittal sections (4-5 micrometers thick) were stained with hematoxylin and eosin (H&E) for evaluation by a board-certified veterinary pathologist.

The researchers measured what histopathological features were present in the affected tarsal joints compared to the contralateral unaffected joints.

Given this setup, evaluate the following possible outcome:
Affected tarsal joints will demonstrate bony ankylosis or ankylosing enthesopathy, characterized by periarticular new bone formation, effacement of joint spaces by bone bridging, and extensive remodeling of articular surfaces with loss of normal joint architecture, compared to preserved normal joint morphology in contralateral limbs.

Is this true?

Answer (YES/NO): NO